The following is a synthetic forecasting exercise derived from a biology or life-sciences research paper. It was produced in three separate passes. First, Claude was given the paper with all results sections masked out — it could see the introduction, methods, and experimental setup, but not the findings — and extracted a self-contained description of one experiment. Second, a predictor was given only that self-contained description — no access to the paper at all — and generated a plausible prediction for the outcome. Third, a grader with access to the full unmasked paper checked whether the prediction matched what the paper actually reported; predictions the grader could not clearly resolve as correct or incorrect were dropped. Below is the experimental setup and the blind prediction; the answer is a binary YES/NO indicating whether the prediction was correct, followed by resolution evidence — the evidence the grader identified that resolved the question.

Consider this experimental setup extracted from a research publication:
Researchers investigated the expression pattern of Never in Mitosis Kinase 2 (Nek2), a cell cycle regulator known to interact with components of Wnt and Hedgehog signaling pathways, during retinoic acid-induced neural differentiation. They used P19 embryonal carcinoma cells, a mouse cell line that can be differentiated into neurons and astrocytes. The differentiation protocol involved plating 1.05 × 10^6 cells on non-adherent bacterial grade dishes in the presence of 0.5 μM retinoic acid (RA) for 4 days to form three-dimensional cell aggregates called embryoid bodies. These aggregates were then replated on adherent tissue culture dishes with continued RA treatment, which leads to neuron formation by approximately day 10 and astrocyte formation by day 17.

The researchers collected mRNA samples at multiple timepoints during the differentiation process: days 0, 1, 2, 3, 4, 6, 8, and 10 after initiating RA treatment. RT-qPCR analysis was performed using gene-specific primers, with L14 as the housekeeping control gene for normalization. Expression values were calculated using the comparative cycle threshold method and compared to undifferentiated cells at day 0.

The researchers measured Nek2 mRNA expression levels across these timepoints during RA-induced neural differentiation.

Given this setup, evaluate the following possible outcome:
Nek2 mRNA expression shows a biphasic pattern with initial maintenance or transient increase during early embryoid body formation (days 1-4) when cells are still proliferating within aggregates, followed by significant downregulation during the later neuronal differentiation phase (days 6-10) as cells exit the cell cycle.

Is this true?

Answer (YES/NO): NO